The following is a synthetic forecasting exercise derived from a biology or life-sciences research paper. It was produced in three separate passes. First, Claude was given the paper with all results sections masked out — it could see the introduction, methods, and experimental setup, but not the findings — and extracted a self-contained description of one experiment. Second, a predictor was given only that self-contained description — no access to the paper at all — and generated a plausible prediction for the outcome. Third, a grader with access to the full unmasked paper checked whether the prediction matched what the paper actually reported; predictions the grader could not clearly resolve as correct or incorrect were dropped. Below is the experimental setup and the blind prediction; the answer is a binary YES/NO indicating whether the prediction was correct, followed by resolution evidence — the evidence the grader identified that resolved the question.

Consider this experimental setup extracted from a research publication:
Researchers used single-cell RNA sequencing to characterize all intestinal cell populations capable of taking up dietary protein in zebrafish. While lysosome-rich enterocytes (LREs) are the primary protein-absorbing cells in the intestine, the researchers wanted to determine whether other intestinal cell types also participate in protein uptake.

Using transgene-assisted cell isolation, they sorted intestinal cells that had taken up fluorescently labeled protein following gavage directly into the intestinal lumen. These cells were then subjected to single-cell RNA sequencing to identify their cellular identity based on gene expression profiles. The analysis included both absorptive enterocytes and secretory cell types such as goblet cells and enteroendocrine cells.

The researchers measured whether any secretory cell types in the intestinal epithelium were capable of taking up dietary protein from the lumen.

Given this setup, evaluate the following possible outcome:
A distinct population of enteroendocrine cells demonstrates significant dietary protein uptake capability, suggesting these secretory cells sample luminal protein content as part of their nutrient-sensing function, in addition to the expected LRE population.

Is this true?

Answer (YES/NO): YES